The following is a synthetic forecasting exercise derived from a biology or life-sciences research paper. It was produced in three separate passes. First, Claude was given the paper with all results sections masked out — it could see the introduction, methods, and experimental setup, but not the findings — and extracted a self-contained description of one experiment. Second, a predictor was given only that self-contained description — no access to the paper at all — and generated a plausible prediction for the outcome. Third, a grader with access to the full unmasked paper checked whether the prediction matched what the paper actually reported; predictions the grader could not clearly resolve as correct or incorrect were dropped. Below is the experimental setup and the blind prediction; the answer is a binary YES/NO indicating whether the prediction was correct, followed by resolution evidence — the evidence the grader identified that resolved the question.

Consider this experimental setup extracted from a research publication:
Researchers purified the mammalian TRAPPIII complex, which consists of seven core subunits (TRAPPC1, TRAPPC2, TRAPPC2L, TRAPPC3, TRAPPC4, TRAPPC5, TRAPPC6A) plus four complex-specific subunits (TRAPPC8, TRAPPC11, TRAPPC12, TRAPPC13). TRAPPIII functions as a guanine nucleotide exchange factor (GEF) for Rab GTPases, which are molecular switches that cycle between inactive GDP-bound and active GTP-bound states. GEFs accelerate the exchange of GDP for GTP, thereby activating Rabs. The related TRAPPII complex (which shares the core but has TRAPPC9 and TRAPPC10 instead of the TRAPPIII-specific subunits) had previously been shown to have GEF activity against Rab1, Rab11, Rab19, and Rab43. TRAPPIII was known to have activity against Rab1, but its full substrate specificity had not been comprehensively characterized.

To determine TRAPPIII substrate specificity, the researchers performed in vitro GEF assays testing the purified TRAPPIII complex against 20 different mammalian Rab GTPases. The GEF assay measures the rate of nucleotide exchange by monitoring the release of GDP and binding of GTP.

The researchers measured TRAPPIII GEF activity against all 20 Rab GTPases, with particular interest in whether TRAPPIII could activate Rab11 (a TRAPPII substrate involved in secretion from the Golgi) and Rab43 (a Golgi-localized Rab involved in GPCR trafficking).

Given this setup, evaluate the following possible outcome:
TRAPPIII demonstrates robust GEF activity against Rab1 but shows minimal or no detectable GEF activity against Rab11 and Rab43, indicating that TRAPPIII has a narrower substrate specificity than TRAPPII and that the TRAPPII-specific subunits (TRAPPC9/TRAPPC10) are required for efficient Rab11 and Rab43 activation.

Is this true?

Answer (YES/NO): NO